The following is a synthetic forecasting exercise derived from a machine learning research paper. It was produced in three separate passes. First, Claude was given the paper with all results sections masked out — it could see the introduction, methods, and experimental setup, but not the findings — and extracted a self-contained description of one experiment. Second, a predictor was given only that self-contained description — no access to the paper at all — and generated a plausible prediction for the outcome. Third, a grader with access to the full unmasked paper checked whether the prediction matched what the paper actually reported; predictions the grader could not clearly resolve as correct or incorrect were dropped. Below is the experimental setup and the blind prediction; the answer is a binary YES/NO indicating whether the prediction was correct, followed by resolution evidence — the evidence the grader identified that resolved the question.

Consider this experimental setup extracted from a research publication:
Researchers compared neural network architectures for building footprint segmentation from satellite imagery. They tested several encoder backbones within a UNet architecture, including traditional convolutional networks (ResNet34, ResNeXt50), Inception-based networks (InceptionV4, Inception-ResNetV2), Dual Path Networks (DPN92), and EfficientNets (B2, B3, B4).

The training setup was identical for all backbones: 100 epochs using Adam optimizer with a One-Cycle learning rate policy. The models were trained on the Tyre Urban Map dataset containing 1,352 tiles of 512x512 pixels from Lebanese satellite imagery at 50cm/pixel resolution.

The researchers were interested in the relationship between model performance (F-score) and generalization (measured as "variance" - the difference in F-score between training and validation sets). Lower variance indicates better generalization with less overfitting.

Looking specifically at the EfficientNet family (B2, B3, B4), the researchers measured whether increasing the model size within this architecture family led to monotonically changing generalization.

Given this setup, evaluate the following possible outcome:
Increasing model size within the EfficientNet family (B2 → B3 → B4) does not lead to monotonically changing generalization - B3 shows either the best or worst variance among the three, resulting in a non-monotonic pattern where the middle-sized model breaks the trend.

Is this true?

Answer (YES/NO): YES